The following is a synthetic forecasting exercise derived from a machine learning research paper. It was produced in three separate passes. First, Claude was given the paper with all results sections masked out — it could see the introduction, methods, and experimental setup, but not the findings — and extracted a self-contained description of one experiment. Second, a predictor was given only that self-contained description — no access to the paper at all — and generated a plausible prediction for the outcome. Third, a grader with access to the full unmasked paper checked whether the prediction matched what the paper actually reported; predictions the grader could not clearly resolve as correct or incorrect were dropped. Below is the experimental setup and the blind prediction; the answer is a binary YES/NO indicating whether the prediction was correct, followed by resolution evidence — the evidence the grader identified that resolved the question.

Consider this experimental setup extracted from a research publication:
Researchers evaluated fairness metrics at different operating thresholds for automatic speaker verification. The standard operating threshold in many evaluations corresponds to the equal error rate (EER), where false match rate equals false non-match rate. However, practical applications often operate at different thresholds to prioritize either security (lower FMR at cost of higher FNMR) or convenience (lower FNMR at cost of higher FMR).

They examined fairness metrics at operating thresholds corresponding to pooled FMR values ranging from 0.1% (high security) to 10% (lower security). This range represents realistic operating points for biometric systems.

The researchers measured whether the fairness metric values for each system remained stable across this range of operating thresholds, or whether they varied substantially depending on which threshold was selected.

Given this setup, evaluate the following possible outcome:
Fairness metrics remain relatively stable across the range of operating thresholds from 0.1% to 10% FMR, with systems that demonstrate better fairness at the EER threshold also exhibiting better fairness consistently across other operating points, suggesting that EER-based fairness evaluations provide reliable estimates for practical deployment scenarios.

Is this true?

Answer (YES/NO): NO